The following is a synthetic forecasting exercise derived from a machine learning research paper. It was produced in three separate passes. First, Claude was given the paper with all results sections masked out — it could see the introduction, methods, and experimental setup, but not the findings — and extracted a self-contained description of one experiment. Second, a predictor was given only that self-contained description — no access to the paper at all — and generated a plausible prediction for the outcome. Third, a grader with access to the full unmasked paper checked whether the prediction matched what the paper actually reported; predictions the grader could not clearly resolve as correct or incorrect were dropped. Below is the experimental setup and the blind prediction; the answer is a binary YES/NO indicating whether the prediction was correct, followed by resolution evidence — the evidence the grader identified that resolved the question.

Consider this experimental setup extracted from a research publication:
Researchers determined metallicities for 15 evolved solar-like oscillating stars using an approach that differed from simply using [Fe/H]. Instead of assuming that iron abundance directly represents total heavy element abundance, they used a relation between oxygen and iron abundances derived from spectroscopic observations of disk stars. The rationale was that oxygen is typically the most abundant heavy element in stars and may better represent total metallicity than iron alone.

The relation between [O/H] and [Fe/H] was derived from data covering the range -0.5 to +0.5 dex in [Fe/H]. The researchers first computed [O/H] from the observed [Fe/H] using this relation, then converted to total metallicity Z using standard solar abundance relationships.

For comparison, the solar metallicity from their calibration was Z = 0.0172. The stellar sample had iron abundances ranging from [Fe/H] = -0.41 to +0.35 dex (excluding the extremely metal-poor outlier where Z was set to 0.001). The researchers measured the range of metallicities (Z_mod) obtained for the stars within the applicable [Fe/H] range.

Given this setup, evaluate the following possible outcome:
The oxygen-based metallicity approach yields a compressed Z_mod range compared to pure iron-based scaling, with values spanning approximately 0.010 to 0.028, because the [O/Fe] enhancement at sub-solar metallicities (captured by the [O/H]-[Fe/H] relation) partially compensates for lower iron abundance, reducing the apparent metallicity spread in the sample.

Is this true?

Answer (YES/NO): NO